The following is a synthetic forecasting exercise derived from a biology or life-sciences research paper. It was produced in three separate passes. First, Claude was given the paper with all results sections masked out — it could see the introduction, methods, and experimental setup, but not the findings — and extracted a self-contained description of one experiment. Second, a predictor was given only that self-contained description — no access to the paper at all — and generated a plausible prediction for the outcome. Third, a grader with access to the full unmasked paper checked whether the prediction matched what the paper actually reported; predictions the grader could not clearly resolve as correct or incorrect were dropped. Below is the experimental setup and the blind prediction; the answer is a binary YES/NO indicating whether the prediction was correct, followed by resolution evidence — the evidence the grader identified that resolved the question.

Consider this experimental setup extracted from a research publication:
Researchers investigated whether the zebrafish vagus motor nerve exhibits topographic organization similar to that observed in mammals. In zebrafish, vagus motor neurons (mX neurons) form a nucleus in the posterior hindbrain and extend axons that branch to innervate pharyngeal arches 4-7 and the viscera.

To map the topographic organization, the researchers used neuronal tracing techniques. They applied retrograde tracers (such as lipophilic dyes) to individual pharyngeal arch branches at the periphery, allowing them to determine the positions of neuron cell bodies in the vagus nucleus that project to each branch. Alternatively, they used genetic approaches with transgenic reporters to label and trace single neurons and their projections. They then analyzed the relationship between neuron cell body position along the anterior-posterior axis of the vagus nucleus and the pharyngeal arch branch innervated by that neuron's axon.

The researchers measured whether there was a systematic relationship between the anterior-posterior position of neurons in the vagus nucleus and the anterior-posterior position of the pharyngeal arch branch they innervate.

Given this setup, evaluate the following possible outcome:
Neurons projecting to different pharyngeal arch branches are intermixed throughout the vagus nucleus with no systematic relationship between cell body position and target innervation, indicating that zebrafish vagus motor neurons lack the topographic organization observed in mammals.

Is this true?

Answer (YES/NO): NO